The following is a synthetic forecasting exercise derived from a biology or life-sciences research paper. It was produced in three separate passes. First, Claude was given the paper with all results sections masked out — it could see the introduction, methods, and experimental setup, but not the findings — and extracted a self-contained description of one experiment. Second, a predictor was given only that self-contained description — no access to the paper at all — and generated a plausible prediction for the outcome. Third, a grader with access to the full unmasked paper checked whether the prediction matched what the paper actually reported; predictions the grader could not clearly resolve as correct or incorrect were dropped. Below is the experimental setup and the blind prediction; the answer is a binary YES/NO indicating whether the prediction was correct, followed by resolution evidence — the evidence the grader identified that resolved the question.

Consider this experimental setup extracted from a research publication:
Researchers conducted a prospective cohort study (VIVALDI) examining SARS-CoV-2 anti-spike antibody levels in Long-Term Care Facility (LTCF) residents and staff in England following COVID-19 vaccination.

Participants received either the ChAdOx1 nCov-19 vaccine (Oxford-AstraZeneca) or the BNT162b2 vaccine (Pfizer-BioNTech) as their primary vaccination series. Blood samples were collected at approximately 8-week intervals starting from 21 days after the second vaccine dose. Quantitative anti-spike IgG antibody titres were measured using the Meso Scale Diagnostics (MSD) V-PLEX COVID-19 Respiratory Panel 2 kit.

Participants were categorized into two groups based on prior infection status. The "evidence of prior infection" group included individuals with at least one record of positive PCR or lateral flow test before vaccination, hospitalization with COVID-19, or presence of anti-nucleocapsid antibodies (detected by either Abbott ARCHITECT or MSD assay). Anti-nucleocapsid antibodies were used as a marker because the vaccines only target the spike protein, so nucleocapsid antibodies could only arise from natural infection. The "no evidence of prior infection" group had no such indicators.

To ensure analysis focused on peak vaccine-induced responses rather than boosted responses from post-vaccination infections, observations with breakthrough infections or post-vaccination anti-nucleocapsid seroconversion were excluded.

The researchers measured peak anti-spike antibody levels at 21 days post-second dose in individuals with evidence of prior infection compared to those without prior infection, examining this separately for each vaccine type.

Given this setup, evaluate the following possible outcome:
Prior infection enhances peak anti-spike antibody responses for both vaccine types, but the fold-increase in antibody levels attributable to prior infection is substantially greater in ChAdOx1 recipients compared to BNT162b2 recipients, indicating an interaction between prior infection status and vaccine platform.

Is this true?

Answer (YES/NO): YES